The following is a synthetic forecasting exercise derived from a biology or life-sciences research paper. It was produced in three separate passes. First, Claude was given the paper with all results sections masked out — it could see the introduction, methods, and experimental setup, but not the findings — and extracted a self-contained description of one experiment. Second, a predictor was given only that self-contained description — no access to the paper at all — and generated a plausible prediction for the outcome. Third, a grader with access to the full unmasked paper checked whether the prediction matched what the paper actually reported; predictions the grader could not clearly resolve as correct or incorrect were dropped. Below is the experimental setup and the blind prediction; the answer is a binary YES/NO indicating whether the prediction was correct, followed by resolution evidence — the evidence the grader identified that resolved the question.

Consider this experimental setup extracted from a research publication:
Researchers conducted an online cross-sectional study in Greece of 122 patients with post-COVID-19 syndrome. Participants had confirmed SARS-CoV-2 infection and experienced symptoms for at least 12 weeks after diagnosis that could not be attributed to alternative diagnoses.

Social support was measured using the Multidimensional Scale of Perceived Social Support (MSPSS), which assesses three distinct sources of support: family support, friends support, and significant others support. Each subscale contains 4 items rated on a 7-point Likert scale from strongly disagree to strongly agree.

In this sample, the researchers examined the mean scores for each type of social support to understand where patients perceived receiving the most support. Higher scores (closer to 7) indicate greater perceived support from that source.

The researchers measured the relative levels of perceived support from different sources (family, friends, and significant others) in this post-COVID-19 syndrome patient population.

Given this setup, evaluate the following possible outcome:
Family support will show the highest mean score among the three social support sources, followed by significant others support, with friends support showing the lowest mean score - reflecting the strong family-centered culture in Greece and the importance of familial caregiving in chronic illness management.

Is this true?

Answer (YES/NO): NO